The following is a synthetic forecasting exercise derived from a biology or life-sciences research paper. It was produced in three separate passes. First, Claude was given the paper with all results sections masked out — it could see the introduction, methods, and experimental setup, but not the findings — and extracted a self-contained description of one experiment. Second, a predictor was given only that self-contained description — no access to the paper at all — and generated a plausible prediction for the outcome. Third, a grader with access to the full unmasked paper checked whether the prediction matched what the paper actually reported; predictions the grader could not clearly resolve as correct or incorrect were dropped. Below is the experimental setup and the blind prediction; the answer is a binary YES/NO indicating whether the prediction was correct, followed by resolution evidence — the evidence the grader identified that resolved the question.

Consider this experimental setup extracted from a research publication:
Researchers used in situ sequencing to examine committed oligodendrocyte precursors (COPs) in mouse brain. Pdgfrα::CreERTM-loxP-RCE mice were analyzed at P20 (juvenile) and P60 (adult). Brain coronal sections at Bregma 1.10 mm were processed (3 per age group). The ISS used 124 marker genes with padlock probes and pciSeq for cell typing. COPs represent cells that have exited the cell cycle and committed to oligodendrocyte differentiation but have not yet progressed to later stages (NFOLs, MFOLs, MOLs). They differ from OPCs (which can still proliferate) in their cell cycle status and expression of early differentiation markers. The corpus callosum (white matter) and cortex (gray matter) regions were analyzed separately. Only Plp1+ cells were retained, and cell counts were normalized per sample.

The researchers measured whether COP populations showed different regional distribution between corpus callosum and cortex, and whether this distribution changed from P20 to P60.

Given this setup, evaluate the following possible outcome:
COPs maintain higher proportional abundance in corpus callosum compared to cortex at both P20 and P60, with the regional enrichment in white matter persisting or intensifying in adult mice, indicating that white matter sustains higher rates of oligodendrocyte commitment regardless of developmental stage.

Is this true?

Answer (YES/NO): NO